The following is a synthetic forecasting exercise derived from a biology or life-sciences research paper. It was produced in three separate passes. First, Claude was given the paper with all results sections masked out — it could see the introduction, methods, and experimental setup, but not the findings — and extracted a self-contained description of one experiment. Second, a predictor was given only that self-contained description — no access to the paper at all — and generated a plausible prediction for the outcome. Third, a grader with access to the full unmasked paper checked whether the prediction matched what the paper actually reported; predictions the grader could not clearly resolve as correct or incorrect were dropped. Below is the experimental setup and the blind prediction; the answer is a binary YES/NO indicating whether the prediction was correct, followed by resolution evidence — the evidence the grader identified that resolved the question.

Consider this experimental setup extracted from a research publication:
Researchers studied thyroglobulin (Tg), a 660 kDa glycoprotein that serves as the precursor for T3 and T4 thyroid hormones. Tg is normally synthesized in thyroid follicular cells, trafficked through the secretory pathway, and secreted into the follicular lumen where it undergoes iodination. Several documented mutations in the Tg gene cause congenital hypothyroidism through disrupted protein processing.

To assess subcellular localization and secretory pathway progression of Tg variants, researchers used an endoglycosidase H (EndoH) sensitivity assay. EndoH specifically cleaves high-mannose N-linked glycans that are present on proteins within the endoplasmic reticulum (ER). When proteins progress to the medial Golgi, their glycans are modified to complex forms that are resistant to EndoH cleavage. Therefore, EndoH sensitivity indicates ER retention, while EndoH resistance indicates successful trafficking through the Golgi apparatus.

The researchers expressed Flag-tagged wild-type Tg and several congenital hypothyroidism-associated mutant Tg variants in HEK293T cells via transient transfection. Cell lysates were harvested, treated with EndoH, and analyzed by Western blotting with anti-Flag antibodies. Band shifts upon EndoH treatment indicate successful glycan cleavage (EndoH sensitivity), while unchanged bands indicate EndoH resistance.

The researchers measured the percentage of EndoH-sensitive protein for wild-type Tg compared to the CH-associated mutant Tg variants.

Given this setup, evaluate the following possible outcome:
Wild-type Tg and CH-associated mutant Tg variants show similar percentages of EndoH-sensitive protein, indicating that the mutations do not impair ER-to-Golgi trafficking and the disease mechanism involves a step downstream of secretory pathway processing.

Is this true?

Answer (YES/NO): NO